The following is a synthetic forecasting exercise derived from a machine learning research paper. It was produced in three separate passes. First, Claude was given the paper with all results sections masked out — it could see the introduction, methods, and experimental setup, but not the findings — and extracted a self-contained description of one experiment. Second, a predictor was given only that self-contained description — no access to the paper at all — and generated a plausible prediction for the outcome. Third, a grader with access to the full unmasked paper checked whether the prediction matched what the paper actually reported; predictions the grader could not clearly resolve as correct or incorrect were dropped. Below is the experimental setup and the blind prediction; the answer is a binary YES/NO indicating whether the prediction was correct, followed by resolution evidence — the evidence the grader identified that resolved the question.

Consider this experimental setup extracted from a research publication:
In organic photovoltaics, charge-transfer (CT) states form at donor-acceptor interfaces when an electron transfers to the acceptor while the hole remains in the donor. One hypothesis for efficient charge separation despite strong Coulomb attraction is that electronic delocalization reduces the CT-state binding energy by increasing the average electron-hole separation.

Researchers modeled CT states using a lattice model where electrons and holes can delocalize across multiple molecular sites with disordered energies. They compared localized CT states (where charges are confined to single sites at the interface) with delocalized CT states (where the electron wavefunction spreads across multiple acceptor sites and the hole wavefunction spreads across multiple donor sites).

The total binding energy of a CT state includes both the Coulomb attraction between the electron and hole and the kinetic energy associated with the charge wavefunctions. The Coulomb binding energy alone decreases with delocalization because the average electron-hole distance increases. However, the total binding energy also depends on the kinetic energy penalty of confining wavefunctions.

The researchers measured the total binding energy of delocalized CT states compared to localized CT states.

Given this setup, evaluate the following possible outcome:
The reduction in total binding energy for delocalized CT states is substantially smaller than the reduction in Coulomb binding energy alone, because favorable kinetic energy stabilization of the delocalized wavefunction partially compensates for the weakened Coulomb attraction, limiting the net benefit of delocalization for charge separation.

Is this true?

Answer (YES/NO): NO